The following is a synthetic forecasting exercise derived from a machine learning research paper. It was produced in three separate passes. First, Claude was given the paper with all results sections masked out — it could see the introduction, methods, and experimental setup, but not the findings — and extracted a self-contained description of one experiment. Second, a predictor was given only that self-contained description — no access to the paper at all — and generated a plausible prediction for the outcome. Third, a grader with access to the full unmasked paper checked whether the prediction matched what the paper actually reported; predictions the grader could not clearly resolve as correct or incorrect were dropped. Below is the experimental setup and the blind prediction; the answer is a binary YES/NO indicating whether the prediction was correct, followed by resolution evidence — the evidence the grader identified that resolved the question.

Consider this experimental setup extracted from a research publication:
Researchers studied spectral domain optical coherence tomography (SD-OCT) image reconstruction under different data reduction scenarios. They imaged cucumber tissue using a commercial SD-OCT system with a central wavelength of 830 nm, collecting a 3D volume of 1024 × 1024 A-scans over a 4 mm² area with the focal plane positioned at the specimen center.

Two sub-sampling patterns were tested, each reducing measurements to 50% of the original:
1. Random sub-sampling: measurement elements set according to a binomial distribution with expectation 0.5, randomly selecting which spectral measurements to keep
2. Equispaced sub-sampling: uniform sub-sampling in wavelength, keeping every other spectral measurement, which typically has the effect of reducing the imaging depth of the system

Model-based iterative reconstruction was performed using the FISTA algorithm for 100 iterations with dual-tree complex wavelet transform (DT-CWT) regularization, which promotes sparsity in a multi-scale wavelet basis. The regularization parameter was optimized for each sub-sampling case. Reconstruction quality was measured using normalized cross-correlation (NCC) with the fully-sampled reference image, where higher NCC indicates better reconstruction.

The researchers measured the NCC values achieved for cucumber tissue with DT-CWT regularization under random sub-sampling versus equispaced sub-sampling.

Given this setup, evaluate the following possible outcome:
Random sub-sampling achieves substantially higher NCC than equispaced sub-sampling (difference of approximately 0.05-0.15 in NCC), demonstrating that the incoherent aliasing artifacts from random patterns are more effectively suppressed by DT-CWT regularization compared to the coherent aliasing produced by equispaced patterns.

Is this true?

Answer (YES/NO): NO